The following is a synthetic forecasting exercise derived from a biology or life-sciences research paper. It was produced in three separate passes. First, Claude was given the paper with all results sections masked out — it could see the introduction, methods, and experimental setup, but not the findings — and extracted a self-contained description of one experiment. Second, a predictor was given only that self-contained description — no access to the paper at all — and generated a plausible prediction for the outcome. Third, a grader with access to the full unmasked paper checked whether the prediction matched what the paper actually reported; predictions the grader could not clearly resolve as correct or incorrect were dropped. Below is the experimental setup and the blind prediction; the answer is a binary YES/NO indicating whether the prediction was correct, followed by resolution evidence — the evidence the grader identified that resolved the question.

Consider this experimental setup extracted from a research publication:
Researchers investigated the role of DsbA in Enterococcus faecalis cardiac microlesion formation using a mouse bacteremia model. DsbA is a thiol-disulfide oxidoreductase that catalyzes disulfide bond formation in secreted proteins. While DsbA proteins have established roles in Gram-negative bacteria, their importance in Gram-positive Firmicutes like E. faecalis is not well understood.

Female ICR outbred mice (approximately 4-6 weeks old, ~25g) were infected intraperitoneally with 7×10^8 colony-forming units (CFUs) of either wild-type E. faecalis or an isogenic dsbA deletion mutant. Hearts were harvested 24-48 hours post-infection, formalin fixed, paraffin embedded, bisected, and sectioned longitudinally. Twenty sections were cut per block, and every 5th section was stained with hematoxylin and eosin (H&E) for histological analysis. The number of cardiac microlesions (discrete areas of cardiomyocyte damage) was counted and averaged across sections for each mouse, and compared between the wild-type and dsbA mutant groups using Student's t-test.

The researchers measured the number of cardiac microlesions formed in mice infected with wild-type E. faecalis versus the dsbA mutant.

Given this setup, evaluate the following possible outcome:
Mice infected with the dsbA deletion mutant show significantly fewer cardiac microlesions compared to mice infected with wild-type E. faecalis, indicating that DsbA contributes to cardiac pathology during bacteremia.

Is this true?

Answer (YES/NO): YES